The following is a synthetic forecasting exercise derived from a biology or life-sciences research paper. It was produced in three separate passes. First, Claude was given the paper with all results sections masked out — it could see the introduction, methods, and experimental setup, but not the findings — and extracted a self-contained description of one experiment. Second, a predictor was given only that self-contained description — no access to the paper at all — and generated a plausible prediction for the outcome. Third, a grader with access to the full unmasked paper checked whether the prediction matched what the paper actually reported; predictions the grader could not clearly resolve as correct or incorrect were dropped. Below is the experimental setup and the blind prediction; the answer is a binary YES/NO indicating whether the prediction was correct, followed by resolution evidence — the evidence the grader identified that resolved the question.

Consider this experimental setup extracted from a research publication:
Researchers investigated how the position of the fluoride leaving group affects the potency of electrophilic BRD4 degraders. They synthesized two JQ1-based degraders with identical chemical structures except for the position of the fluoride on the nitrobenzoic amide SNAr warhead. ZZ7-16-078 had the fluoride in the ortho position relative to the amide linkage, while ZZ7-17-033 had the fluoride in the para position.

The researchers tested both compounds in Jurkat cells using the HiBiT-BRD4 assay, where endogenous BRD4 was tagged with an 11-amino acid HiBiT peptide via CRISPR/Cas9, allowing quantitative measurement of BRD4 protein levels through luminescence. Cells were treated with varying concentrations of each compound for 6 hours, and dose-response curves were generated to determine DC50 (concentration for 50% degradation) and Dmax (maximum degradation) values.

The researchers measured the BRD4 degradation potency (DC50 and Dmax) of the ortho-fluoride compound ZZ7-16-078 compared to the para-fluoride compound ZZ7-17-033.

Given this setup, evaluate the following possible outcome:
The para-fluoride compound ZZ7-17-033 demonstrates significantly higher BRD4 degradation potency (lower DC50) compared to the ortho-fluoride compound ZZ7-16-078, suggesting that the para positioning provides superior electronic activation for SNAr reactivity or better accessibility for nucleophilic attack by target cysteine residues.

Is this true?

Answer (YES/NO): YES